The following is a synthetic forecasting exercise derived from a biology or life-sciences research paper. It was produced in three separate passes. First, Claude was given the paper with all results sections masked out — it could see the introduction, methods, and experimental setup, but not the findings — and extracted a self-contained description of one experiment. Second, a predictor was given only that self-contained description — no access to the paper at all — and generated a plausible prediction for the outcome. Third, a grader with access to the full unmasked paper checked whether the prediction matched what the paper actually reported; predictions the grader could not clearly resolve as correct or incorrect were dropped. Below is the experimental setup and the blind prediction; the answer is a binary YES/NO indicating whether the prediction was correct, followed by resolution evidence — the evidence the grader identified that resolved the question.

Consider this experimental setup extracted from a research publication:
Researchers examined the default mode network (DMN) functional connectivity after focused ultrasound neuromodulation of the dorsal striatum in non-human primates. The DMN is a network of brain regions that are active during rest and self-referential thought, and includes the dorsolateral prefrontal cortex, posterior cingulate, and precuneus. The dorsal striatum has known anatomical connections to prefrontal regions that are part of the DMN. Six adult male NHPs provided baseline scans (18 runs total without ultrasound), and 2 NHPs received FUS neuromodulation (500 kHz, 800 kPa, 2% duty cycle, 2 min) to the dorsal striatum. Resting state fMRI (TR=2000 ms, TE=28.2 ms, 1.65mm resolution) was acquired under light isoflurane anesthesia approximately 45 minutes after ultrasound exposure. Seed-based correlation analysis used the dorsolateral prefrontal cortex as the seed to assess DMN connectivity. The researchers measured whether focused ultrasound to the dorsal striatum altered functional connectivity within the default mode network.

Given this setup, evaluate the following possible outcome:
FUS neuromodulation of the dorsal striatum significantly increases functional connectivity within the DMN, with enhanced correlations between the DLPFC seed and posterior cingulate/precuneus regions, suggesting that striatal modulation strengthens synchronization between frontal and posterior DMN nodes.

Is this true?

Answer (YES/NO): YES